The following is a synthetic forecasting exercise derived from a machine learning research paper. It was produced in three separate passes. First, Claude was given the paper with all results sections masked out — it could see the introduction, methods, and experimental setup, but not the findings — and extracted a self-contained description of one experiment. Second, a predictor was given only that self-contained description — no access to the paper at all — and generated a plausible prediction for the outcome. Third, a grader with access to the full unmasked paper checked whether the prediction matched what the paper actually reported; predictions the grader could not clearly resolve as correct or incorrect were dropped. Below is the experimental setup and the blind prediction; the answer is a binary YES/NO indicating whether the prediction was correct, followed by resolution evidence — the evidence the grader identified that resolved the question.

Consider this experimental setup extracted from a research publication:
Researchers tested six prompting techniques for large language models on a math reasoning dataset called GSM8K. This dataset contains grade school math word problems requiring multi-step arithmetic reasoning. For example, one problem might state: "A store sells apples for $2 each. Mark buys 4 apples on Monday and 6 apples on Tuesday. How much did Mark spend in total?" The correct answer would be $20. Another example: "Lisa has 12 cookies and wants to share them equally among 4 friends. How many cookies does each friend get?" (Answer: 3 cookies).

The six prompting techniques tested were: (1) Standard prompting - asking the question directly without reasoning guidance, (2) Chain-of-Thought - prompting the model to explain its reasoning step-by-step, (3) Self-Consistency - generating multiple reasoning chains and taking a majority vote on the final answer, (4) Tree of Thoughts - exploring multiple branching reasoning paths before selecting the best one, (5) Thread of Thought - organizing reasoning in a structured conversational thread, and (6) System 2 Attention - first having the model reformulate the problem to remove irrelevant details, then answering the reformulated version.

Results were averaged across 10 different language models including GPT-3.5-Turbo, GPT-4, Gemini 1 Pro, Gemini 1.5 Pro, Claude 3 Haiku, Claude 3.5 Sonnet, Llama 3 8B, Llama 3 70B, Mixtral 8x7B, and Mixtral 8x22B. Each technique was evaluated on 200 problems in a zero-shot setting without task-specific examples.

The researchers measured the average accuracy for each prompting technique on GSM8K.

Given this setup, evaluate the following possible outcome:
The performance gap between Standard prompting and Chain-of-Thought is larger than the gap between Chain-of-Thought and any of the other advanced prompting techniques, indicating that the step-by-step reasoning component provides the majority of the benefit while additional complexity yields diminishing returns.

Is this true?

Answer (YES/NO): NO